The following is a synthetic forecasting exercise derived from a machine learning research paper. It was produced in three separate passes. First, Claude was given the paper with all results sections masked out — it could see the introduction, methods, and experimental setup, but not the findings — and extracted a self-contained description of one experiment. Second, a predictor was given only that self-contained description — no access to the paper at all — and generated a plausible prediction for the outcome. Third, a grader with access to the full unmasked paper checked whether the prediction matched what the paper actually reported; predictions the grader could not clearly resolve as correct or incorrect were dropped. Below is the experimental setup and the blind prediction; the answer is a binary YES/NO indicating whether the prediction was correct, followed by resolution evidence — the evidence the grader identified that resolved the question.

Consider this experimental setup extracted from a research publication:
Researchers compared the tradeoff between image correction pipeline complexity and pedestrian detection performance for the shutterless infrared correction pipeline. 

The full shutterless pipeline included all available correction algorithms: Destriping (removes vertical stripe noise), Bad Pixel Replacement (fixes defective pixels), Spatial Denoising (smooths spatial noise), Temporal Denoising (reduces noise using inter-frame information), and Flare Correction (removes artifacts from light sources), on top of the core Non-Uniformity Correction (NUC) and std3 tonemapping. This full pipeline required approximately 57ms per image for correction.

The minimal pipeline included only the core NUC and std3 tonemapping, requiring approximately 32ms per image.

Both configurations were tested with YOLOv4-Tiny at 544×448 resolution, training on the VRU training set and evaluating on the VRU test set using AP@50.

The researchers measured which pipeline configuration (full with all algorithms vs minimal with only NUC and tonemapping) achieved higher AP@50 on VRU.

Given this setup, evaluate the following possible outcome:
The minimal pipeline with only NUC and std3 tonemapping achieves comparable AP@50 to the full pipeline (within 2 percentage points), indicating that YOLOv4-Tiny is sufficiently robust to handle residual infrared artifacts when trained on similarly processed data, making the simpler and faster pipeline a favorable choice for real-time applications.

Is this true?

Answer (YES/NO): NO